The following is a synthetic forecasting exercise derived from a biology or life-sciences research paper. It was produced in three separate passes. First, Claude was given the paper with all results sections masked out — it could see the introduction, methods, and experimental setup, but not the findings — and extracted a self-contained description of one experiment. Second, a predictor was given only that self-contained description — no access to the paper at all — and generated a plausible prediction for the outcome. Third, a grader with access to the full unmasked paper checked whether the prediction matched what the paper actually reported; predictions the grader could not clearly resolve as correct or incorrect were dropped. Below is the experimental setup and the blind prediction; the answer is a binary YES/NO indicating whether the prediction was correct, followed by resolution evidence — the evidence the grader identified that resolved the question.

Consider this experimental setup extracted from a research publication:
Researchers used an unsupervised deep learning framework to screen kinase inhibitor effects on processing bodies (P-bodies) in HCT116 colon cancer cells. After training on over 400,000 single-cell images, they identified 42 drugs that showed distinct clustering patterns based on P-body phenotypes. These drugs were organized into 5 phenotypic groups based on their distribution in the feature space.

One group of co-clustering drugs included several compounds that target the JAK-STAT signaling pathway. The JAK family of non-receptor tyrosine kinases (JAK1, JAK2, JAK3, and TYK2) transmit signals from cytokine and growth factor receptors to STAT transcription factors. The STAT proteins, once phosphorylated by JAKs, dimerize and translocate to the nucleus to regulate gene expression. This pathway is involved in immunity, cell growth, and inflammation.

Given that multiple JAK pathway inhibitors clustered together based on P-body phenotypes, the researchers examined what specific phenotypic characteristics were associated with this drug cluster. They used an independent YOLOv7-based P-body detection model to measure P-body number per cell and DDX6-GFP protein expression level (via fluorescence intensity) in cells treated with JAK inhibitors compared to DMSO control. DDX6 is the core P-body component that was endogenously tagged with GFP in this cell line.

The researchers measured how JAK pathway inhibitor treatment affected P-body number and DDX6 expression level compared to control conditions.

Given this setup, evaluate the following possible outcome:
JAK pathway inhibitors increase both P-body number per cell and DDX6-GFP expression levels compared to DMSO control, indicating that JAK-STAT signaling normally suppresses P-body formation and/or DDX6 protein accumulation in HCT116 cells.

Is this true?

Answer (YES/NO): NO